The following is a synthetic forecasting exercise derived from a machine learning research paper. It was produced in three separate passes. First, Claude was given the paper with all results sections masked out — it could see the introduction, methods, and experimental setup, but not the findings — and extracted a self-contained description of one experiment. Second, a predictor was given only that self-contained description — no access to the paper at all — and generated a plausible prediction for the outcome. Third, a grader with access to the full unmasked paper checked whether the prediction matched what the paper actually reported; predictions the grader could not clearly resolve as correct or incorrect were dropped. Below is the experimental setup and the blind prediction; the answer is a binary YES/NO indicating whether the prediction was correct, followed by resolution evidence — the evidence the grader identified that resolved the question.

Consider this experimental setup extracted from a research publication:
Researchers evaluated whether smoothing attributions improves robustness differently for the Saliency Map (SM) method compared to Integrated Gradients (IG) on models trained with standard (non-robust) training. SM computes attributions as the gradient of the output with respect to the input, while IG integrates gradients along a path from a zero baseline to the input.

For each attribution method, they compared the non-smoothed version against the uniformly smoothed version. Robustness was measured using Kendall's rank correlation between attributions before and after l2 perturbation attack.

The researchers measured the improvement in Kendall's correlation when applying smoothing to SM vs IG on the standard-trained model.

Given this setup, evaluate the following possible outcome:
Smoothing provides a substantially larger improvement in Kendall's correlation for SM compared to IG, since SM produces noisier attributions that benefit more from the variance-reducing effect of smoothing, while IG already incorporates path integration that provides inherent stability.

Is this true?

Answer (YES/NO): NO